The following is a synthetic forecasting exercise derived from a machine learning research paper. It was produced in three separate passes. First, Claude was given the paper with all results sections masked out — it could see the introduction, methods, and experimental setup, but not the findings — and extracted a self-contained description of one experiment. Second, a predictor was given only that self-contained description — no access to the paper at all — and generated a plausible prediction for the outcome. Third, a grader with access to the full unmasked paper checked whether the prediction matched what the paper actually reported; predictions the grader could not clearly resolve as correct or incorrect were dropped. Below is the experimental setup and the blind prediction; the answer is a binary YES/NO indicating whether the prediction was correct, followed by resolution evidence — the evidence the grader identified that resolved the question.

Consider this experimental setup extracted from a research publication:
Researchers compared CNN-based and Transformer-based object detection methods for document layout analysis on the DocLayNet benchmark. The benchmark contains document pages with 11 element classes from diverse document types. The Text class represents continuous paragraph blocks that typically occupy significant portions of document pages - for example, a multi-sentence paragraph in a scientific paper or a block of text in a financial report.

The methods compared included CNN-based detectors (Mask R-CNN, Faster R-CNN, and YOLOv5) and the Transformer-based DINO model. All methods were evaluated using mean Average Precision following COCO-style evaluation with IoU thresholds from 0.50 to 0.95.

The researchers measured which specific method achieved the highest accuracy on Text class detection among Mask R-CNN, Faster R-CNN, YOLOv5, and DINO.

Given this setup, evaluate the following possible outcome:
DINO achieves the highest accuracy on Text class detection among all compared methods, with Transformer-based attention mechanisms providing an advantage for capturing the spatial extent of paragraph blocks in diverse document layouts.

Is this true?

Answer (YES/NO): NO